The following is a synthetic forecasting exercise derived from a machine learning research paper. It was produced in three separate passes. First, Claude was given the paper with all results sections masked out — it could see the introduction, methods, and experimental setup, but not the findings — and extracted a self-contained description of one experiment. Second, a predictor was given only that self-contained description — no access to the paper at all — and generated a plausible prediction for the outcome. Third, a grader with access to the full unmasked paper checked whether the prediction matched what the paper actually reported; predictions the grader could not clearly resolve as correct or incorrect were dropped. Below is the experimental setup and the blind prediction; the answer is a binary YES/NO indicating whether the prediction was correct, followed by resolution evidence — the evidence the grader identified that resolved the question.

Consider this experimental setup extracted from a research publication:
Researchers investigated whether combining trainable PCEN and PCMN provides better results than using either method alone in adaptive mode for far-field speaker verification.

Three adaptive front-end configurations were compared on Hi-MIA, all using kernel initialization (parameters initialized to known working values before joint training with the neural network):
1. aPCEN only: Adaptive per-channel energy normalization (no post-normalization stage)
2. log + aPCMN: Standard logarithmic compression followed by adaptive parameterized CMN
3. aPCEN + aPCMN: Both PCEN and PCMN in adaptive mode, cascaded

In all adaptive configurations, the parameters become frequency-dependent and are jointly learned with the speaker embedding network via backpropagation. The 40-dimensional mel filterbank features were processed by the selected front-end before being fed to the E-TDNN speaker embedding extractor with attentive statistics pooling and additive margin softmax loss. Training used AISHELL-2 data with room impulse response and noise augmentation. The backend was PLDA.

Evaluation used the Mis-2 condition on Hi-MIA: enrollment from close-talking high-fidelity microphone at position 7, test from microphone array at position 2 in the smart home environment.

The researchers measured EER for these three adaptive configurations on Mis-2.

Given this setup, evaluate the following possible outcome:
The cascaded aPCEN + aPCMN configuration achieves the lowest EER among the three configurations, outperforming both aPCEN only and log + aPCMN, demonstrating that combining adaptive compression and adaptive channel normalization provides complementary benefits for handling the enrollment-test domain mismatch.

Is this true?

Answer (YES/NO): NO